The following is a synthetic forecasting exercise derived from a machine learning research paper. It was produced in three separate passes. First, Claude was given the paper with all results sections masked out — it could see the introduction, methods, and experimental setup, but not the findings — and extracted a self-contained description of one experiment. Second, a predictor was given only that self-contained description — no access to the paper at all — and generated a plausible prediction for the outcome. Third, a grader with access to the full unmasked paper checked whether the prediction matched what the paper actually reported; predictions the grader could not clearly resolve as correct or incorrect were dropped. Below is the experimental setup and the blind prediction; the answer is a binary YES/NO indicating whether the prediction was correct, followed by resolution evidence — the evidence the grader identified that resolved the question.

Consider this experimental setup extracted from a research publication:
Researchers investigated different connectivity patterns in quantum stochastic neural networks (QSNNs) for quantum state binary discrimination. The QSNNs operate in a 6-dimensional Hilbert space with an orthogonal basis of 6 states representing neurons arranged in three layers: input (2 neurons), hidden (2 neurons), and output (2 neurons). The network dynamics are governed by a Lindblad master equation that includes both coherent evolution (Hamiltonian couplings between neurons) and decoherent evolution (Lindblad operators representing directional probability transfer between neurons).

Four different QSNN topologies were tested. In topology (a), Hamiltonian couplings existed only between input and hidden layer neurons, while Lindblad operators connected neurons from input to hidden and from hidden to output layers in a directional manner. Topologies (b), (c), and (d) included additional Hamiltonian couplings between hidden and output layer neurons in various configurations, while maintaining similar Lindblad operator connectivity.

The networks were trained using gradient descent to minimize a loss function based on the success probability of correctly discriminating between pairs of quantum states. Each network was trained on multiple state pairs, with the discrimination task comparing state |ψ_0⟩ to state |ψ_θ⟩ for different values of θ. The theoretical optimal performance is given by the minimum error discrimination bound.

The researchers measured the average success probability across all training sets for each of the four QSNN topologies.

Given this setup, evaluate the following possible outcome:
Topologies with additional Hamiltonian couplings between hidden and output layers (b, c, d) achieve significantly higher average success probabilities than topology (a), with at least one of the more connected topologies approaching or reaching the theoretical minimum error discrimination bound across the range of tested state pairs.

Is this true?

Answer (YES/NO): NO